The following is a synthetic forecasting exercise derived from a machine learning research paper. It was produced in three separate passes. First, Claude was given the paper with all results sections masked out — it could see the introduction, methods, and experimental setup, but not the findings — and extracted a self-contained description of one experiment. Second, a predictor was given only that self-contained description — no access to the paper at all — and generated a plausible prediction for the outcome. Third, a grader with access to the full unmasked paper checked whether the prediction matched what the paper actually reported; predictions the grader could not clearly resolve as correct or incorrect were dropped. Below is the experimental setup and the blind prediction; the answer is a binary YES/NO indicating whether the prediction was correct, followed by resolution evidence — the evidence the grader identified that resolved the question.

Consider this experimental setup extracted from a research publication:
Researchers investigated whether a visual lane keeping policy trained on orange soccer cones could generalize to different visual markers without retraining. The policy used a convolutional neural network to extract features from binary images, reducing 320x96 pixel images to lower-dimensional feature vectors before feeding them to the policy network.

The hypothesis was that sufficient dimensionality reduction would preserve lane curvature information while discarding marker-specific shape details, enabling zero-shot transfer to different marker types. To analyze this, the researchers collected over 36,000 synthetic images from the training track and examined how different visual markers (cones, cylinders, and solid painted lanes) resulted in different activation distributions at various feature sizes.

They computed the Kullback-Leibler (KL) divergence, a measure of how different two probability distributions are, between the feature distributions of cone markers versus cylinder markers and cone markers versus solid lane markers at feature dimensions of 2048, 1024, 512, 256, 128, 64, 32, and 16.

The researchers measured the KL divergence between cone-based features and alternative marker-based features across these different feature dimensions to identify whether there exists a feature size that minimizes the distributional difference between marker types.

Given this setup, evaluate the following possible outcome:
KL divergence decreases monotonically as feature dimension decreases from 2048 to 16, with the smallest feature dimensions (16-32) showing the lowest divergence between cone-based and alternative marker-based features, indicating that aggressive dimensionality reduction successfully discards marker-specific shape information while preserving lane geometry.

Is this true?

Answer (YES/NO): NO